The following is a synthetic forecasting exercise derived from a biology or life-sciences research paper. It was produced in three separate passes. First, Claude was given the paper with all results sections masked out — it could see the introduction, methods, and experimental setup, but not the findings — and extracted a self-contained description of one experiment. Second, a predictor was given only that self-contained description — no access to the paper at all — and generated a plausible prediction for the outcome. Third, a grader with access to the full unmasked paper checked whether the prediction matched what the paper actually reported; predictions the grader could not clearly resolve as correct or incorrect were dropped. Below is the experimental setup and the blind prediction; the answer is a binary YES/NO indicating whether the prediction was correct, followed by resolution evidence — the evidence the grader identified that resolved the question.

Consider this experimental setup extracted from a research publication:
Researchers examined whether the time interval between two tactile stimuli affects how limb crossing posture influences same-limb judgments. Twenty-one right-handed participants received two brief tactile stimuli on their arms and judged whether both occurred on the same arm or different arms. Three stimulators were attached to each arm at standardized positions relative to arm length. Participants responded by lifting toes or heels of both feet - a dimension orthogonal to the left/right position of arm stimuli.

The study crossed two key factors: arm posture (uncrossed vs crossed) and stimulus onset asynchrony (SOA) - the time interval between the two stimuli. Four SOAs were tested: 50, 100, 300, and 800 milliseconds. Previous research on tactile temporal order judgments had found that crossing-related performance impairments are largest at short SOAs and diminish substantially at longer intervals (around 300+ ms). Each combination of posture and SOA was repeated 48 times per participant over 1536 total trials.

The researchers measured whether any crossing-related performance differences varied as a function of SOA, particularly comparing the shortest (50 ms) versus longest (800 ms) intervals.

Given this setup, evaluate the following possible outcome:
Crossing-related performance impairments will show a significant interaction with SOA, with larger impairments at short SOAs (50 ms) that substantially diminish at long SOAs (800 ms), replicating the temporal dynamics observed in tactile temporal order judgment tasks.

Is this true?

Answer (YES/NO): NO